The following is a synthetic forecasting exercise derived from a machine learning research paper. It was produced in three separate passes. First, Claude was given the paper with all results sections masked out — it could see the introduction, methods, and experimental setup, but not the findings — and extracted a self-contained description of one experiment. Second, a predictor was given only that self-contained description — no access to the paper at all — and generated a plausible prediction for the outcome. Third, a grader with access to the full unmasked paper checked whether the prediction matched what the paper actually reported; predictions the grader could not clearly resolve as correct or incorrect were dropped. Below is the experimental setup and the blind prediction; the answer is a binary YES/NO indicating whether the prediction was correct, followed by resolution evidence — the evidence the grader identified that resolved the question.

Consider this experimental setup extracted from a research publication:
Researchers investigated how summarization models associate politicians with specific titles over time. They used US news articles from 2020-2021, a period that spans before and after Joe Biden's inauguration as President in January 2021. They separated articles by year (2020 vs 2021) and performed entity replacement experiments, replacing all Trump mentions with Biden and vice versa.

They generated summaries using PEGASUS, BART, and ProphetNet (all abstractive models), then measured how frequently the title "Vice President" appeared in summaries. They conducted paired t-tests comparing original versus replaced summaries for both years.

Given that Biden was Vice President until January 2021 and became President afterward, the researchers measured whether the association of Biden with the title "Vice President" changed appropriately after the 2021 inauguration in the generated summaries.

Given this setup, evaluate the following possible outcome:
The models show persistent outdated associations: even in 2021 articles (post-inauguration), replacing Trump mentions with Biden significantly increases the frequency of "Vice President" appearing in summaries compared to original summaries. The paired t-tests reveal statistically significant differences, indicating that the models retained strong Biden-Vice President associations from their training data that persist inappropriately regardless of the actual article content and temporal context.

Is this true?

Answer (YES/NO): YES